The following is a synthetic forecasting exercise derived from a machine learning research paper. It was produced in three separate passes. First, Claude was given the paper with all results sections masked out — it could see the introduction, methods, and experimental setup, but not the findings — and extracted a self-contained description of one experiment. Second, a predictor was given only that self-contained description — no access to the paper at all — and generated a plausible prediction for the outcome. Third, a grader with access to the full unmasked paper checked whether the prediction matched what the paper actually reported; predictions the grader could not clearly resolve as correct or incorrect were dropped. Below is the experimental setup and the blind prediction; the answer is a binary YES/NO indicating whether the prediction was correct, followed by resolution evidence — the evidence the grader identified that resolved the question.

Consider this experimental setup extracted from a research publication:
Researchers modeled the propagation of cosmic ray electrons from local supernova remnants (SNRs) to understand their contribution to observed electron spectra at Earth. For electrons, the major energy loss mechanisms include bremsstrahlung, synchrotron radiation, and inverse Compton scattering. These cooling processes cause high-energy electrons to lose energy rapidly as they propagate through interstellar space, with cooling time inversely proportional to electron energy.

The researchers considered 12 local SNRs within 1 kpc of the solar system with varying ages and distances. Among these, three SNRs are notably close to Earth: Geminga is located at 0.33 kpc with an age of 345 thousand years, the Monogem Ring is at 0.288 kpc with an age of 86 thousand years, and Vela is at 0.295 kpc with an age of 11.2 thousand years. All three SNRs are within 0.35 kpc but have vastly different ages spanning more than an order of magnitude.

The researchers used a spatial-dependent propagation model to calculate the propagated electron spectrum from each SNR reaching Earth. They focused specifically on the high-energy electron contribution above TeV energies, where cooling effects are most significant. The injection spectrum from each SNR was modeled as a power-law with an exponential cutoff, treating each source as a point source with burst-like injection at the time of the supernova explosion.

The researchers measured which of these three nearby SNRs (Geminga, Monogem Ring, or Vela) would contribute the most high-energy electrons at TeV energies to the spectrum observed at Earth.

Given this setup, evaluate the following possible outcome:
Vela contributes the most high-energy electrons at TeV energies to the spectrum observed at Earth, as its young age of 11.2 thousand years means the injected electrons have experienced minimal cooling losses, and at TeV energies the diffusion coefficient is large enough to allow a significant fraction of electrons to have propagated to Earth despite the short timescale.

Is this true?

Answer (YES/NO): NO